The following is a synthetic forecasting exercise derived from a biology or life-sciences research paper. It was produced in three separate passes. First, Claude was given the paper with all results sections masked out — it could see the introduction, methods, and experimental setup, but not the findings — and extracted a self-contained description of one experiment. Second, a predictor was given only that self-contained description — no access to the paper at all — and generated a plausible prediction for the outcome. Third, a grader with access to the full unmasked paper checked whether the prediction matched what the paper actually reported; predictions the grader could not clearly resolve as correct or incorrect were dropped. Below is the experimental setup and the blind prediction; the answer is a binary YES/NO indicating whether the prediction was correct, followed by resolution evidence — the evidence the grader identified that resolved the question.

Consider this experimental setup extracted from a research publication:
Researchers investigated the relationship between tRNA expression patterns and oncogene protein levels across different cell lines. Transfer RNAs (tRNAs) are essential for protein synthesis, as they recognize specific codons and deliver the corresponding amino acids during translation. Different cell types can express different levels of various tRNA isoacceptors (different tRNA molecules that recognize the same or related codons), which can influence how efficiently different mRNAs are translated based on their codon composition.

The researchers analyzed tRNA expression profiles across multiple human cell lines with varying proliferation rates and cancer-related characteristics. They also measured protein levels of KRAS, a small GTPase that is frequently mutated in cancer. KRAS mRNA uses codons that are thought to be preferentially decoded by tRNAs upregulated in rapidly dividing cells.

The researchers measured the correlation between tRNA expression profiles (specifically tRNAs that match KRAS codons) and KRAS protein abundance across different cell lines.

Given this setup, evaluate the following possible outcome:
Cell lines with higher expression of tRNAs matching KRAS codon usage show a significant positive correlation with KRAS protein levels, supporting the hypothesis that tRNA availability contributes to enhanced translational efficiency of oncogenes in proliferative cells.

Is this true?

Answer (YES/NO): YES